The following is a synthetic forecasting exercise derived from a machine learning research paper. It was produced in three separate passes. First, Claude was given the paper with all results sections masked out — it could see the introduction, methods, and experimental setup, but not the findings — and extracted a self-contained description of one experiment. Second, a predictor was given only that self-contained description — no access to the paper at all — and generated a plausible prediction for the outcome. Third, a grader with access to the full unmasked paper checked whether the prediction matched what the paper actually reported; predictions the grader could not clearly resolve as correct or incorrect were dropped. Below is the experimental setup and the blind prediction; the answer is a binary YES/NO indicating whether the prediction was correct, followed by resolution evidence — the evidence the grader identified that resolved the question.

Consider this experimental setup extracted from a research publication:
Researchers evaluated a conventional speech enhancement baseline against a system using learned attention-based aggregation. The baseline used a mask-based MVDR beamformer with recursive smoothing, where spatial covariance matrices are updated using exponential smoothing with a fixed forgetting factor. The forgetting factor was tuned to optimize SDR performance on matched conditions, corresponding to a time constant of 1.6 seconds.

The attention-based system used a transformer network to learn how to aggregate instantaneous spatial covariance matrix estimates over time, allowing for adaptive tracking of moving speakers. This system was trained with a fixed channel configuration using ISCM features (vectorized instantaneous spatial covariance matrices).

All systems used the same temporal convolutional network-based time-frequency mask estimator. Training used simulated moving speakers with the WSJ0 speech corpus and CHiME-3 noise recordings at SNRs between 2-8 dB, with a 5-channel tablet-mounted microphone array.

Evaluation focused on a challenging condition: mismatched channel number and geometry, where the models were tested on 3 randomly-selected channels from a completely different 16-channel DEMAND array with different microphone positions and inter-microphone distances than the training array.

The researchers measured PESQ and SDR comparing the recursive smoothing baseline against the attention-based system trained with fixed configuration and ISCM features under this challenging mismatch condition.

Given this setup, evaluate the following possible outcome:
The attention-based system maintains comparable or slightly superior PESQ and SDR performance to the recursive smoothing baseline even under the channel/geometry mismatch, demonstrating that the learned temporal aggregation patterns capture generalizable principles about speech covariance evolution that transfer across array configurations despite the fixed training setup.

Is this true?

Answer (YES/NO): NO